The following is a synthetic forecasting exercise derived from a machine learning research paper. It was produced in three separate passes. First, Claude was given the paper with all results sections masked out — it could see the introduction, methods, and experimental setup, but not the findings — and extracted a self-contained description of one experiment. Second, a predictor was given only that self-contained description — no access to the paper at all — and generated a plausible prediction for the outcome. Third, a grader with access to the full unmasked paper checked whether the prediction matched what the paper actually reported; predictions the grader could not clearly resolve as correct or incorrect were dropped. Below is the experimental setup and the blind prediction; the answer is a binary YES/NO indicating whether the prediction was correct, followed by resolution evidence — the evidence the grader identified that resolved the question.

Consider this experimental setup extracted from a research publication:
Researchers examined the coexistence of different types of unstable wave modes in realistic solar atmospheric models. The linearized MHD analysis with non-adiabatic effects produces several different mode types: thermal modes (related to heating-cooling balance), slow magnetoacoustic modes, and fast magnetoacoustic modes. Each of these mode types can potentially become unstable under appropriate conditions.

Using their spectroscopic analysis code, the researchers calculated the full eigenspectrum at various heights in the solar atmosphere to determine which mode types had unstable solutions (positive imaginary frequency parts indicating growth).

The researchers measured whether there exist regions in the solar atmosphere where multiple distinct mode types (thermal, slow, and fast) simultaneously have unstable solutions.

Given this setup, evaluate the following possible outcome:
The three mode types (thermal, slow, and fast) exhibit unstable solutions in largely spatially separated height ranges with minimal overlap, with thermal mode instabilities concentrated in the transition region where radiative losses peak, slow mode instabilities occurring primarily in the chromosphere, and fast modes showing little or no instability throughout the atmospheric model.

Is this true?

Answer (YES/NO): NO